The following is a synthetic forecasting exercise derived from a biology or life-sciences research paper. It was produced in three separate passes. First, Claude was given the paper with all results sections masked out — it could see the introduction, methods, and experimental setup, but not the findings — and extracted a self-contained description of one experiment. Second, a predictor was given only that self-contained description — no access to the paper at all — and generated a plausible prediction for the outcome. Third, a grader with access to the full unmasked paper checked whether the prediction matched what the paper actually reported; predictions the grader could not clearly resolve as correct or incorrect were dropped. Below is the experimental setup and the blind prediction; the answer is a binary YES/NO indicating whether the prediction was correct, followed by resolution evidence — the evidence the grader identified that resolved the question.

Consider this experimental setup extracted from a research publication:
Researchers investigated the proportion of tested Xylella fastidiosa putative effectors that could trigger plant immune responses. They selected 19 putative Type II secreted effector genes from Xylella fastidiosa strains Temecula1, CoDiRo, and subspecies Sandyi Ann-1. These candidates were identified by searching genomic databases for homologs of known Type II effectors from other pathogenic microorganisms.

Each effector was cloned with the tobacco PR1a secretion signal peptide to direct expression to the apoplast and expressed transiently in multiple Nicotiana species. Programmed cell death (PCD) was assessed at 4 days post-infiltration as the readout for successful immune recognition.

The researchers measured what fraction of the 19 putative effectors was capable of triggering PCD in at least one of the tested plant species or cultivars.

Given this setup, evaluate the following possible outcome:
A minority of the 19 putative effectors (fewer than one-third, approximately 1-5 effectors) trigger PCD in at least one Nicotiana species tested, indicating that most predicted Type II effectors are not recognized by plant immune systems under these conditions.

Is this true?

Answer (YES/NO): NO